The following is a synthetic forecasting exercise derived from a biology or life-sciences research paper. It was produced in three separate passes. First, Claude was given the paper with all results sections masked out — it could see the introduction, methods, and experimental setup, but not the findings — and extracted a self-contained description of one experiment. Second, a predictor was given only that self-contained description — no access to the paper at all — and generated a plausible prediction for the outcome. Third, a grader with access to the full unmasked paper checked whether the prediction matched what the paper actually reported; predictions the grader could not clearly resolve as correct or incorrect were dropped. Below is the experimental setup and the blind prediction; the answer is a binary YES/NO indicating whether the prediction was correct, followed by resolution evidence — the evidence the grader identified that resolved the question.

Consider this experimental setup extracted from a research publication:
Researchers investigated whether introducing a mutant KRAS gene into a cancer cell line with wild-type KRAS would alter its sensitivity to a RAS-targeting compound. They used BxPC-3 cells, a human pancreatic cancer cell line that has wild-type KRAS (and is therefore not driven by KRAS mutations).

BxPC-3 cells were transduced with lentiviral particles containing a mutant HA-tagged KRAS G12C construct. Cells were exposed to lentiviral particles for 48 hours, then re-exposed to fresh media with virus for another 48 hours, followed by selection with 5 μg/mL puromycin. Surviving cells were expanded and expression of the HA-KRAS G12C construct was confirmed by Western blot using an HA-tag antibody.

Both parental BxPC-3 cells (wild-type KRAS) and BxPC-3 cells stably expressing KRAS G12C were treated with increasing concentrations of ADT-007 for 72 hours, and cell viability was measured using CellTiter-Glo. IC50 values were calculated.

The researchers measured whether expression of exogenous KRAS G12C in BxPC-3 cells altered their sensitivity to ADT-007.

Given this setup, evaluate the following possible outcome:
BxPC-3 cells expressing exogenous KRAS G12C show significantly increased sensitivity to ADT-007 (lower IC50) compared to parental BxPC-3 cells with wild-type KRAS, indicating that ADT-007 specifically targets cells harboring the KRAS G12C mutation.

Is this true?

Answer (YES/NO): YES